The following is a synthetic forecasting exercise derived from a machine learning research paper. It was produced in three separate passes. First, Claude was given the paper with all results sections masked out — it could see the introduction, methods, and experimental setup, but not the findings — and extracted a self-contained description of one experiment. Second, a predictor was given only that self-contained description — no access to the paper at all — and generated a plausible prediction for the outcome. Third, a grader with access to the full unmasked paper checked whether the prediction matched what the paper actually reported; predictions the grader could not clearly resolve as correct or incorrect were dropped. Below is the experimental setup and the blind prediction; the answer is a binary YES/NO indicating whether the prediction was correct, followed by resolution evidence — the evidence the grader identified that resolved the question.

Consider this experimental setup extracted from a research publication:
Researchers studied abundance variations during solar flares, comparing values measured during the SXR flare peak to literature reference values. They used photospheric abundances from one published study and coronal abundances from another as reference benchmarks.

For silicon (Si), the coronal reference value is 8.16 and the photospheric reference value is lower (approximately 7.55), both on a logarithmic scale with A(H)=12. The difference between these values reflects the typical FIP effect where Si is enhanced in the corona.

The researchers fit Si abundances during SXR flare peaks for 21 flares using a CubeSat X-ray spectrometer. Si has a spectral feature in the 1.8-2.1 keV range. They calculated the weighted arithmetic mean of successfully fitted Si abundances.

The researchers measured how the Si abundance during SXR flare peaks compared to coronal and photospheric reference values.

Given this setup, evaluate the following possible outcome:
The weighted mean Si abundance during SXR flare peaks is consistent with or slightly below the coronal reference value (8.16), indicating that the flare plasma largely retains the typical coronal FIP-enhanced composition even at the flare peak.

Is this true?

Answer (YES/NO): NO